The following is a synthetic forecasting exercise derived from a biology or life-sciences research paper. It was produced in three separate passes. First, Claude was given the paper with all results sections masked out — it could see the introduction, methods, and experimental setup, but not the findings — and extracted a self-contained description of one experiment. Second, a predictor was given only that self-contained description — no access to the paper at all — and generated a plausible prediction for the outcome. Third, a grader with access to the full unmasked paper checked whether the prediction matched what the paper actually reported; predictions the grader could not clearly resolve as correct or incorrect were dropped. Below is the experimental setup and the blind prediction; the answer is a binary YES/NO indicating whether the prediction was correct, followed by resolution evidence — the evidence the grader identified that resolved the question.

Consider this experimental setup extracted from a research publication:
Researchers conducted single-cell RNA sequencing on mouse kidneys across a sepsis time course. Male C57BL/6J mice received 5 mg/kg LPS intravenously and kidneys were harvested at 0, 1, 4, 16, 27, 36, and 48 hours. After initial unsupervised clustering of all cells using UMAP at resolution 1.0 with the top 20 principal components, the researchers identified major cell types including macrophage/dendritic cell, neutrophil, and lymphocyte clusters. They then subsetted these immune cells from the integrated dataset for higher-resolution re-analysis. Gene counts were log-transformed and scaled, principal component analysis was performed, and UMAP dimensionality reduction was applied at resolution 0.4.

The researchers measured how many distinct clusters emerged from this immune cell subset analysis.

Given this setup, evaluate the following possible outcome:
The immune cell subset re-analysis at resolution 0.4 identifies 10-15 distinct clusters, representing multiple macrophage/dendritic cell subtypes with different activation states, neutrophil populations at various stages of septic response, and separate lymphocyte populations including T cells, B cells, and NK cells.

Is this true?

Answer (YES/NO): NO